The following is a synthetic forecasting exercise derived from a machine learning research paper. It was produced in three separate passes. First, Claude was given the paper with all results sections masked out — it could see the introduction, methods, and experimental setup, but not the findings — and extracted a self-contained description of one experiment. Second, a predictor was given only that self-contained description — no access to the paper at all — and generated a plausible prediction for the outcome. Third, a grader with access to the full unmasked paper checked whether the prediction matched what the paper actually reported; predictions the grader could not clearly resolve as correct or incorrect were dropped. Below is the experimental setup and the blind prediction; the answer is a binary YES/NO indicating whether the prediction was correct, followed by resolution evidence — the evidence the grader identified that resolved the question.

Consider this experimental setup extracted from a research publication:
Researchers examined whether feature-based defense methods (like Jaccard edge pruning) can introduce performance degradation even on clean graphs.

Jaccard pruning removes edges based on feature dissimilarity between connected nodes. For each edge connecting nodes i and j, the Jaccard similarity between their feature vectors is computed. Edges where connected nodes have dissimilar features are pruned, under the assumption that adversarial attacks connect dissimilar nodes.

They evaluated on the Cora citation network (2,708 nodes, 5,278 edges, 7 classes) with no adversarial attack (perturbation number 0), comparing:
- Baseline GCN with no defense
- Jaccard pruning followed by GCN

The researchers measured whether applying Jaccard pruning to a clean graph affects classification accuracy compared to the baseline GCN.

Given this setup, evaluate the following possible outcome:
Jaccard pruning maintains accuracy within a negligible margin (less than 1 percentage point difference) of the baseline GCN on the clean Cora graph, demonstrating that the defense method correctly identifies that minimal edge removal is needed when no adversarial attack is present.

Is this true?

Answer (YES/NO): NO